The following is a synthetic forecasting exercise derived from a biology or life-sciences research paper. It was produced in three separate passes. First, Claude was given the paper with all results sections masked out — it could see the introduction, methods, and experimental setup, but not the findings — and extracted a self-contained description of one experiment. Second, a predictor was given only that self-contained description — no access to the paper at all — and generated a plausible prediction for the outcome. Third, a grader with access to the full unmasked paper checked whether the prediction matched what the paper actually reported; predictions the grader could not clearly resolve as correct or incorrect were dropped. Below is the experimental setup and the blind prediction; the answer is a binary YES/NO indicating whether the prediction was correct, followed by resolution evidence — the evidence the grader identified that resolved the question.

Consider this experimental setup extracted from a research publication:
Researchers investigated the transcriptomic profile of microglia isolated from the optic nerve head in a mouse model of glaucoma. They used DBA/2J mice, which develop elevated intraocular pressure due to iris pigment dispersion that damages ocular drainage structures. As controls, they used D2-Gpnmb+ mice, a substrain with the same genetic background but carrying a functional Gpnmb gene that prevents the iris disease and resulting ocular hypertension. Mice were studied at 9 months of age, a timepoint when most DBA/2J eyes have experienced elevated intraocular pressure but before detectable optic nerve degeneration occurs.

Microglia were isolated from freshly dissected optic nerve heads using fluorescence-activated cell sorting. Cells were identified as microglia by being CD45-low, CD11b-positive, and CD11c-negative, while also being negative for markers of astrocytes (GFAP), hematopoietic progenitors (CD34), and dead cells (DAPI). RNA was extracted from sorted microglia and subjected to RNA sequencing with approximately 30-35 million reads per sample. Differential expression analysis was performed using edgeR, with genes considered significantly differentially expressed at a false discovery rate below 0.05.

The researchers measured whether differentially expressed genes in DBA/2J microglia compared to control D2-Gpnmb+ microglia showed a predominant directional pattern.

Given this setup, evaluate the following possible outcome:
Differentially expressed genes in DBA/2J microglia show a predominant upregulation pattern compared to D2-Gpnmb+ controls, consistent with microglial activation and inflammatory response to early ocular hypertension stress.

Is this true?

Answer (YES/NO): NO